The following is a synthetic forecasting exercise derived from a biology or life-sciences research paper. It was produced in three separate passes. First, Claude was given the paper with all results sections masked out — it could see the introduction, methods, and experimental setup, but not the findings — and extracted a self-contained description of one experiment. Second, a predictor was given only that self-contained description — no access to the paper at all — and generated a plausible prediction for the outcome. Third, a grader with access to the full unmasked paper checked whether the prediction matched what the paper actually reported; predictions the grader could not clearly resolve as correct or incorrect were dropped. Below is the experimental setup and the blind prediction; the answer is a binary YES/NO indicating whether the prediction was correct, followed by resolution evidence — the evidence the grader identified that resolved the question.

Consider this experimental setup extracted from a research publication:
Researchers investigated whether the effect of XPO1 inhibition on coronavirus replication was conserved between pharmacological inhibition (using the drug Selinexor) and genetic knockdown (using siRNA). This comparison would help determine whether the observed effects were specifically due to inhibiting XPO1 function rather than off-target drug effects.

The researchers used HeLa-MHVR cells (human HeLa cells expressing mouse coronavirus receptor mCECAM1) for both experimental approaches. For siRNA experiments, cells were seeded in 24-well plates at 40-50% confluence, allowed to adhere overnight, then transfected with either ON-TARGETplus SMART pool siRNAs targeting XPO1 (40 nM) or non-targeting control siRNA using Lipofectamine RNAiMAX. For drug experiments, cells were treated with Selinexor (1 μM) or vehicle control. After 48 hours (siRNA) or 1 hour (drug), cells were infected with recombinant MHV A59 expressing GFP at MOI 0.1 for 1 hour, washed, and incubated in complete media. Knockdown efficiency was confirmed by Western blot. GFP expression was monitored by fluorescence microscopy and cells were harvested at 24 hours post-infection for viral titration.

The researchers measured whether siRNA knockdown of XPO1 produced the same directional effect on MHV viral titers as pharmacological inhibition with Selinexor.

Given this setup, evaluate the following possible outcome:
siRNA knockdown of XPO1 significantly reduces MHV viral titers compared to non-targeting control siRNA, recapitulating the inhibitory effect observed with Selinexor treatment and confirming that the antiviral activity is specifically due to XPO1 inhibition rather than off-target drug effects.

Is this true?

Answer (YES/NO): NO